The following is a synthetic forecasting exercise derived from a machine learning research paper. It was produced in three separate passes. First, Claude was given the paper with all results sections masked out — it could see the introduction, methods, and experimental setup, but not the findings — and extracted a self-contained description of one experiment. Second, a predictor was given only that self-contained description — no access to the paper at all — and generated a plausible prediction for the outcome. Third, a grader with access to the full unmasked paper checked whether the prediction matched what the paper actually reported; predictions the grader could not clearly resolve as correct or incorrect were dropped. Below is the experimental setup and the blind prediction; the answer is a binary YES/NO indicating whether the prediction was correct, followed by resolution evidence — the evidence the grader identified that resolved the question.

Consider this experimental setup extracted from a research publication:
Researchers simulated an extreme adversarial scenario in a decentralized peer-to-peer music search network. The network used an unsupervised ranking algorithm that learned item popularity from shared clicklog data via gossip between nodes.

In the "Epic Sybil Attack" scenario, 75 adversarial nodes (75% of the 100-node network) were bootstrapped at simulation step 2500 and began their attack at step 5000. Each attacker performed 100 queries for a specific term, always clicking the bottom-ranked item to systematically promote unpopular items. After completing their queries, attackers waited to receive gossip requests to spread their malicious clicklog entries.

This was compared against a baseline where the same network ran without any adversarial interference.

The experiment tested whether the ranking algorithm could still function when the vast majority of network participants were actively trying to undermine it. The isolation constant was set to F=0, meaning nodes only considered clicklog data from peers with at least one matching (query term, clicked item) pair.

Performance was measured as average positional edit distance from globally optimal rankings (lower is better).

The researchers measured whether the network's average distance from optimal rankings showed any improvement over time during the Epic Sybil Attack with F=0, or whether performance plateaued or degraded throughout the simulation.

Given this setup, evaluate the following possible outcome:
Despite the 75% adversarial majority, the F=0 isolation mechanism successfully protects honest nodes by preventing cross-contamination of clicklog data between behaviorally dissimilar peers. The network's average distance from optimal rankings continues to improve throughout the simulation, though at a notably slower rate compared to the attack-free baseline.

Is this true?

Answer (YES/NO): NO